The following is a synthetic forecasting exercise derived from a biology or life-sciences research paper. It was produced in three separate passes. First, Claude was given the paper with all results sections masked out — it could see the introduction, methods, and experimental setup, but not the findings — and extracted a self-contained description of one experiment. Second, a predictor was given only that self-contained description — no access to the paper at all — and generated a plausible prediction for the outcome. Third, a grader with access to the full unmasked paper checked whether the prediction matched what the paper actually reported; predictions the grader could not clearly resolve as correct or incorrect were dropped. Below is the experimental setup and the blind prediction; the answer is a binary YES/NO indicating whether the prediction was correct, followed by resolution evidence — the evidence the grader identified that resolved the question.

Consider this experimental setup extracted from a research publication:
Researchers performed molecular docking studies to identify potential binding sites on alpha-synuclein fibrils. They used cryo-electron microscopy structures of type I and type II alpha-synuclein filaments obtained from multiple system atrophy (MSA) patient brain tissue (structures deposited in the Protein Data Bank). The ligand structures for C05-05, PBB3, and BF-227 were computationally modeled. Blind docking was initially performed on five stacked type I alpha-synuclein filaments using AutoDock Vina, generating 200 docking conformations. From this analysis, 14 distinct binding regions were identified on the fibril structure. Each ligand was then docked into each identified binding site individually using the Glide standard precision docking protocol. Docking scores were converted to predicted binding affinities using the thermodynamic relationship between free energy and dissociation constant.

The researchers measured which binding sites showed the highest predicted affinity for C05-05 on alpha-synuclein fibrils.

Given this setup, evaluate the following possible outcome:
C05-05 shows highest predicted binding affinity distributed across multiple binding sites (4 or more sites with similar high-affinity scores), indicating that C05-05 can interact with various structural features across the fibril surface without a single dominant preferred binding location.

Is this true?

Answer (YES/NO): NO